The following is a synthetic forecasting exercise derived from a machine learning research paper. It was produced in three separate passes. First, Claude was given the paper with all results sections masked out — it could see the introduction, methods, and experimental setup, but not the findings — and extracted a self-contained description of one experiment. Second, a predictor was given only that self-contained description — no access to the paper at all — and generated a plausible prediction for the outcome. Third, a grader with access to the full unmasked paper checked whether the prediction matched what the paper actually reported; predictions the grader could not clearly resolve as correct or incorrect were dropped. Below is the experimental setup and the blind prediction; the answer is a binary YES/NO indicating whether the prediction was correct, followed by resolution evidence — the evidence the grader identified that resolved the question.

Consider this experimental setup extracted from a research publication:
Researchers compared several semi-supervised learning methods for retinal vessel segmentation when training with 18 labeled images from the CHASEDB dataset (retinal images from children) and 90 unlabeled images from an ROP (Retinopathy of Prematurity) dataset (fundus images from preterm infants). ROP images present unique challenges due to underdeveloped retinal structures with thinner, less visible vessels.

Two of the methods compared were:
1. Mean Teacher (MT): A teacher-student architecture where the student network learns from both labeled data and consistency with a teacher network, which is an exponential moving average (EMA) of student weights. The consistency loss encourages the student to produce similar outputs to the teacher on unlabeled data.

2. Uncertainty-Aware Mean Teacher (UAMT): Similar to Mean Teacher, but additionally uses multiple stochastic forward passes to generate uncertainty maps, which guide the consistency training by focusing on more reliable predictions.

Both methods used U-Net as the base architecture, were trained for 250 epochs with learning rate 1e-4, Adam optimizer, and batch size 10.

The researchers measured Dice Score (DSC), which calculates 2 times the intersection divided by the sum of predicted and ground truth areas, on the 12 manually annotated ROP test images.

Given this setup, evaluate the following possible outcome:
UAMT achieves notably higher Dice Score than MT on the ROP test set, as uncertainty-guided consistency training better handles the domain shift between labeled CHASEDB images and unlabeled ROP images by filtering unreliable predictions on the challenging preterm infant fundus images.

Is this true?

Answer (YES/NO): NO